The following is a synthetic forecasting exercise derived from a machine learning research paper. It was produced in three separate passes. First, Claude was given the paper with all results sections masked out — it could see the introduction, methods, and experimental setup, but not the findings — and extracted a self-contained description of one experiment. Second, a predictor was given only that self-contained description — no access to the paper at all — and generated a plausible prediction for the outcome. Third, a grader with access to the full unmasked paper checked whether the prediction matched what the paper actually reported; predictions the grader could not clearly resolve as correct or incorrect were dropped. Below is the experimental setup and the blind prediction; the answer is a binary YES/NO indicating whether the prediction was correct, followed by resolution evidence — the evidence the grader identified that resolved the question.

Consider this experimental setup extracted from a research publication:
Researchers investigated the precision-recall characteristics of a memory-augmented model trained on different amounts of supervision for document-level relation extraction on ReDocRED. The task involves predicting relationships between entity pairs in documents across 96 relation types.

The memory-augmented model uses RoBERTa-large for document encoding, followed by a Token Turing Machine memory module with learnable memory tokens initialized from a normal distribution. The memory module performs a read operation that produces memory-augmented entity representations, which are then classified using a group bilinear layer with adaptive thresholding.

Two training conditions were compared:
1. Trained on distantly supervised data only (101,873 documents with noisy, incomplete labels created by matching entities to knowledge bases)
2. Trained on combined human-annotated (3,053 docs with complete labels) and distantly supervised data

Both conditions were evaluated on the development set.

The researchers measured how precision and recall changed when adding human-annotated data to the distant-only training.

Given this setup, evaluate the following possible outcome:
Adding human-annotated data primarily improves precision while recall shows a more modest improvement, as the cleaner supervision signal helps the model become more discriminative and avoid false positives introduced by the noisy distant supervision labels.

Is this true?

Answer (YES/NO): YES